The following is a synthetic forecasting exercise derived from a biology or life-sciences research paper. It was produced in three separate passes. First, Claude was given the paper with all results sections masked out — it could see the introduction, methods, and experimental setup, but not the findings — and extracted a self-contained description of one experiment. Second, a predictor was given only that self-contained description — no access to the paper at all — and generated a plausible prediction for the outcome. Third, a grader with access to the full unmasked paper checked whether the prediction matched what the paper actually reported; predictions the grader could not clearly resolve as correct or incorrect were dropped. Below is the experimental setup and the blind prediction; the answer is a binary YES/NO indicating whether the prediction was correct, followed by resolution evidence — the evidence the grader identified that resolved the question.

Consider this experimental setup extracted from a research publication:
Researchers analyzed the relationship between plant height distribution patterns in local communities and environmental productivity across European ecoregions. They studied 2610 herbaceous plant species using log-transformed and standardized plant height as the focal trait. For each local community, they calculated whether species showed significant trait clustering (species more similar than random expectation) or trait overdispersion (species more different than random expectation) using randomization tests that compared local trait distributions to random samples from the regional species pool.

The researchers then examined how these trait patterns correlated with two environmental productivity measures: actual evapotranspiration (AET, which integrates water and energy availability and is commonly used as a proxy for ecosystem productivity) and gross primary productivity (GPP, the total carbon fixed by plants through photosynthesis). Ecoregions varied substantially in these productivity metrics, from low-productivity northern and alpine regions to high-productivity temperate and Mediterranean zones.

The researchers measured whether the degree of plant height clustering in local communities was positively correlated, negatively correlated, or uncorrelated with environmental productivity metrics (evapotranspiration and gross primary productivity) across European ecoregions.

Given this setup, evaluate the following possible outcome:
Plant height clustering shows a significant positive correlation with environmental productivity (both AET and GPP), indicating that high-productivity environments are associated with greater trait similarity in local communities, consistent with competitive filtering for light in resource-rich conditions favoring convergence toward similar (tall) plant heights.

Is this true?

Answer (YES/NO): NO